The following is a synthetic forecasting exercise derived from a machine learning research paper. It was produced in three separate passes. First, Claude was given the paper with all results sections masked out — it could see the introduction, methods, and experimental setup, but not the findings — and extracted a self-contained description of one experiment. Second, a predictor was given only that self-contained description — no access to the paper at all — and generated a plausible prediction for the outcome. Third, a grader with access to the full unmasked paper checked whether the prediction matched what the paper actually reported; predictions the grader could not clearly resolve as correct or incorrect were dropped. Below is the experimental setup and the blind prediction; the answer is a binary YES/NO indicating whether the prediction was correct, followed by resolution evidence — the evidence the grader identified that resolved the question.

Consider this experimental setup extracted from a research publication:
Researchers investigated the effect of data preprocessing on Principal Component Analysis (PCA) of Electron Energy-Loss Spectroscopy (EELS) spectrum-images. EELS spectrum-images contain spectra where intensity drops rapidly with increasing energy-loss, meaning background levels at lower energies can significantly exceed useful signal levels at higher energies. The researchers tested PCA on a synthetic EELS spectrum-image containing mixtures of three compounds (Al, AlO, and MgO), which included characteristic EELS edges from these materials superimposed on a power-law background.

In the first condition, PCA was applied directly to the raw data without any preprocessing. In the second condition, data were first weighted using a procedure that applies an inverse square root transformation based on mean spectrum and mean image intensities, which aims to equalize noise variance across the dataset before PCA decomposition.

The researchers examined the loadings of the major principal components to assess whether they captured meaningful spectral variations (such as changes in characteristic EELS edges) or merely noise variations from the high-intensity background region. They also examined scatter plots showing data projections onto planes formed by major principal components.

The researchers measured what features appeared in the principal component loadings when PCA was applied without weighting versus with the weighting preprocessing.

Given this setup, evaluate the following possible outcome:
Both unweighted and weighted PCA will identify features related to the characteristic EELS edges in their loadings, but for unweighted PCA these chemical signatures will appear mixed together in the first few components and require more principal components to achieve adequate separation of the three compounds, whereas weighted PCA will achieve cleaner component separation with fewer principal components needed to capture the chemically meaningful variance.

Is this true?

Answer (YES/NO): NO